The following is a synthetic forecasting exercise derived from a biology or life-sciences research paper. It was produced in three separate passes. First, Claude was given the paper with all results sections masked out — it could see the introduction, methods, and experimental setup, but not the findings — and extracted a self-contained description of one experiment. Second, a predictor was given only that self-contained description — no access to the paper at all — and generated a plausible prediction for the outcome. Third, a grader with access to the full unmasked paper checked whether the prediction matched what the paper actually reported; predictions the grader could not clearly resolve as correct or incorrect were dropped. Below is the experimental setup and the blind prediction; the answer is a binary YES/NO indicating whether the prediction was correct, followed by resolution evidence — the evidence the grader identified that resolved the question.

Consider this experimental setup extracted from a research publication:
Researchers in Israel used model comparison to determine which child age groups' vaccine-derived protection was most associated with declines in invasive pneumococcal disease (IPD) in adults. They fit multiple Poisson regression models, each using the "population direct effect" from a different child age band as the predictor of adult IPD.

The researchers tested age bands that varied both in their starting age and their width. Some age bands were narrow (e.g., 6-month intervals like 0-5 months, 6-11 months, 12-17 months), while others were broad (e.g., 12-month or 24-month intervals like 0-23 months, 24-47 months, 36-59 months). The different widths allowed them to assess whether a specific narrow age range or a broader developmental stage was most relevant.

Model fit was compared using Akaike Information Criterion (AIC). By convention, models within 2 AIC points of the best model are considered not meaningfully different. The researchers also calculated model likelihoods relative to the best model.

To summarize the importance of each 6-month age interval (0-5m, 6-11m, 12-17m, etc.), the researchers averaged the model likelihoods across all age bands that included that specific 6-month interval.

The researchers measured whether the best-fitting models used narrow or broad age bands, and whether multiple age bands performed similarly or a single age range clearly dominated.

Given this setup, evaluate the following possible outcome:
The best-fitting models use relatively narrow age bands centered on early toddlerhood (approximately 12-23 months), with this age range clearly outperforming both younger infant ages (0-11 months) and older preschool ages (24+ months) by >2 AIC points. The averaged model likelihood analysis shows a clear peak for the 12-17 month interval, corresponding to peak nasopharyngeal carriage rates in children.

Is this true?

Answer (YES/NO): NO